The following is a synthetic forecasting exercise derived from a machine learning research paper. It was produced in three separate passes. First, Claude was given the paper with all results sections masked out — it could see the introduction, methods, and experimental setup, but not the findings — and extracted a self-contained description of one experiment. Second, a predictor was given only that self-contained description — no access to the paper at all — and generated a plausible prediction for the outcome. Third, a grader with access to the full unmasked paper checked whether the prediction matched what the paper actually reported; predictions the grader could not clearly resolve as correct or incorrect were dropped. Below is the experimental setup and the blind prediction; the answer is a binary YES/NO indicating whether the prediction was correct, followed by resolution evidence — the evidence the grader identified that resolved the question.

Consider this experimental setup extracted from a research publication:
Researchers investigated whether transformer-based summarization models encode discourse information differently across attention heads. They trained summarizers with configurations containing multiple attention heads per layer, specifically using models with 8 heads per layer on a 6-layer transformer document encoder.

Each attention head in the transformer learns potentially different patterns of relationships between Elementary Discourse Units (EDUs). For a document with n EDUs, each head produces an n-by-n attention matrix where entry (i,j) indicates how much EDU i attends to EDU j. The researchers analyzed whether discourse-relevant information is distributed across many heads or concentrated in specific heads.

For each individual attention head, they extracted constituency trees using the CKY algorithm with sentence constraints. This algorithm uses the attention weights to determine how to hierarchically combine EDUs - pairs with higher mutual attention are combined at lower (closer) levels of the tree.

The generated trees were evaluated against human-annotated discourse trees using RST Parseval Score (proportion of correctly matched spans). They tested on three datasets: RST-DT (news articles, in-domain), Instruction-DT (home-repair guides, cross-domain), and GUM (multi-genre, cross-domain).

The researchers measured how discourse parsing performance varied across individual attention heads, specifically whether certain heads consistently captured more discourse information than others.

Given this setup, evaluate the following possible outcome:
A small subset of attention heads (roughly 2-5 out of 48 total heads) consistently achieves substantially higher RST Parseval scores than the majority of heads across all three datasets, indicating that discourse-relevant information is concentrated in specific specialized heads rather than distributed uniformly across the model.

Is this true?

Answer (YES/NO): NO